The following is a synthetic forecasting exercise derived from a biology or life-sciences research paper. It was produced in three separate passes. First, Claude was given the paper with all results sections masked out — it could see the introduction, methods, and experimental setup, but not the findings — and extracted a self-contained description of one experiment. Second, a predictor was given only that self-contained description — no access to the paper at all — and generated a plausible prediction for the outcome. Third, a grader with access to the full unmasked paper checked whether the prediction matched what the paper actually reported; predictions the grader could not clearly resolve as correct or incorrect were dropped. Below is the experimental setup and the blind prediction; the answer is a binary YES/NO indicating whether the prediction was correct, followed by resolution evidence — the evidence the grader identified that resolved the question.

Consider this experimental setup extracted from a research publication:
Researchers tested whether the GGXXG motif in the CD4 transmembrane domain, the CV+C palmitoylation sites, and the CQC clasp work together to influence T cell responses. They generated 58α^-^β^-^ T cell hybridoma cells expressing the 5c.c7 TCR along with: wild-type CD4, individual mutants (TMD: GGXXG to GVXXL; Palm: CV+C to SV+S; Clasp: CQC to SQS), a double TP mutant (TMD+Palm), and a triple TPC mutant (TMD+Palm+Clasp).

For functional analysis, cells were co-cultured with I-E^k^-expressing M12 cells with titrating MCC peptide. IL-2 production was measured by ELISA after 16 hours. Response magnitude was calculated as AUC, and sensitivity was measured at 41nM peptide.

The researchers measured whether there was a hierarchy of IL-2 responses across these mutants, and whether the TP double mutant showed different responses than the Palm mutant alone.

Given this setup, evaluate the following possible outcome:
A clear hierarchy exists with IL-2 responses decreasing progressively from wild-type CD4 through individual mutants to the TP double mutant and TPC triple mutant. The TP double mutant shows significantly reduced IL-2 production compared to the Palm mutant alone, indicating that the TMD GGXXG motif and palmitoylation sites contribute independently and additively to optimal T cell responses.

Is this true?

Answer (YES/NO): YES